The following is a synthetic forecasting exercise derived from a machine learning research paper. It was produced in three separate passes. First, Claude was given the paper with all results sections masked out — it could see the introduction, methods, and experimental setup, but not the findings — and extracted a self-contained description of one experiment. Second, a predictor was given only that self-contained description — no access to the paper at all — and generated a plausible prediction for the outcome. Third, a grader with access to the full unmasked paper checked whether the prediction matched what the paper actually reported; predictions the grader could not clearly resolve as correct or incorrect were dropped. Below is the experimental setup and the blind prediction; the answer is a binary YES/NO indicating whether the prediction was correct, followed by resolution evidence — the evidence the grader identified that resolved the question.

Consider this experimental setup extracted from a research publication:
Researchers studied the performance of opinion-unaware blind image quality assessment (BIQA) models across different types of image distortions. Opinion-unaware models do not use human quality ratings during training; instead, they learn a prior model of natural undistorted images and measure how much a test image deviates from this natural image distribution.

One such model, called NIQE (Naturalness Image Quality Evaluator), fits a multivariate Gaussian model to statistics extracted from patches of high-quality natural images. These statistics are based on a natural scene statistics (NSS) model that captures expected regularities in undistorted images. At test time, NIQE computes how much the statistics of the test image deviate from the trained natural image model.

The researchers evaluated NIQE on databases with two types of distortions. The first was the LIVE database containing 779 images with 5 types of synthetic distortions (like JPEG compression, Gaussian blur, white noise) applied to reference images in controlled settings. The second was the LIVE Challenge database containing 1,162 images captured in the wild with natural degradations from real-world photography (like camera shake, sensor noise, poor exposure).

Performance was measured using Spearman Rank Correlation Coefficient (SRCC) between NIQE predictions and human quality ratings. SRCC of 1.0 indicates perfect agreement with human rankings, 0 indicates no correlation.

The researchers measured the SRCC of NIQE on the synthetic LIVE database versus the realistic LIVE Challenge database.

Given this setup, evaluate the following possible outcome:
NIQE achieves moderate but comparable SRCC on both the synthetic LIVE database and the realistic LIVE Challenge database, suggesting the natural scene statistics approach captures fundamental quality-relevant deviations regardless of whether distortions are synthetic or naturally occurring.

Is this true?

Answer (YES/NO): NO